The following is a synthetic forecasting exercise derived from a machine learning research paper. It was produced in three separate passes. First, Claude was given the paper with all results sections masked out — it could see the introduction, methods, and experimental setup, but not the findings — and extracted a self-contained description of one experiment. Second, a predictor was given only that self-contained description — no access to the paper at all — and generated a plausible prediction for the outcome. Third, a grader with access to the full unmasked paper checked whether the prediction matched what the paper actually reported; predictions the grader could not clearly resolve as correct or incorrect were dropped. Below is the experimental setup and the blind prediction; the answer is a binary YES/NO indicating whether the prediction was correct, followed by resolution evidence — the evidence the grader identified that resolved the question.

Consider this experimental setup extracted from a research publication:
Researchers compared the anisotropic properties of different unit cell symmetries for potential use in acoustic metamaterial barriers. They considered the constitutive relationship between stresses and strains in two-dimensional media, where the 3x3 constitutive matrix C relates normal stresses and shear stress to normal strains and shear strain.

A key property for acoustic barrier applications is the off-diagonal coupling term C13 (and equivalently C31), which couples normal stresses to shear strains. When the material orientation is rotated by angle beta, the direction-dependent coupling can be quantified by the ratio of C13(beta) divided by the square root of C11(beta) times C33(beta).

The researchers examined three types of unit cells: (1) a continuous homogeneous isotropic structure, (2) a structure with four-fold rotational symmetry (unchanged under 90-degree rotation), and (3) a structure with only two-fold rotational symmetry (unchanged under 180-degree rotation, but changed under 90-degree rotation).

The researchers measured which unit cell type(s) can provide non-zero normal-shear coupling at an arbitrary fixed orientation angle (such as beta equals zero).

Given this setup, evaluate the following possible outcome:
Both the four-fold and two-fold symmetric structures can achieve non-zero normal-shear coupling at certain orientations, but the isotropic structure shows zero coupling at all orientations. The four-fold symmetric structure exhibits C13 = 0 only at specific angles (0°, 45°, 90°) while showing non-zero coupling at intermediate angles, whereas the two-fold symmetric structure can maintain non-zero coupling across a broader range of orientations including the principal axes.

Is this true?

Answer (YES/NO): NO